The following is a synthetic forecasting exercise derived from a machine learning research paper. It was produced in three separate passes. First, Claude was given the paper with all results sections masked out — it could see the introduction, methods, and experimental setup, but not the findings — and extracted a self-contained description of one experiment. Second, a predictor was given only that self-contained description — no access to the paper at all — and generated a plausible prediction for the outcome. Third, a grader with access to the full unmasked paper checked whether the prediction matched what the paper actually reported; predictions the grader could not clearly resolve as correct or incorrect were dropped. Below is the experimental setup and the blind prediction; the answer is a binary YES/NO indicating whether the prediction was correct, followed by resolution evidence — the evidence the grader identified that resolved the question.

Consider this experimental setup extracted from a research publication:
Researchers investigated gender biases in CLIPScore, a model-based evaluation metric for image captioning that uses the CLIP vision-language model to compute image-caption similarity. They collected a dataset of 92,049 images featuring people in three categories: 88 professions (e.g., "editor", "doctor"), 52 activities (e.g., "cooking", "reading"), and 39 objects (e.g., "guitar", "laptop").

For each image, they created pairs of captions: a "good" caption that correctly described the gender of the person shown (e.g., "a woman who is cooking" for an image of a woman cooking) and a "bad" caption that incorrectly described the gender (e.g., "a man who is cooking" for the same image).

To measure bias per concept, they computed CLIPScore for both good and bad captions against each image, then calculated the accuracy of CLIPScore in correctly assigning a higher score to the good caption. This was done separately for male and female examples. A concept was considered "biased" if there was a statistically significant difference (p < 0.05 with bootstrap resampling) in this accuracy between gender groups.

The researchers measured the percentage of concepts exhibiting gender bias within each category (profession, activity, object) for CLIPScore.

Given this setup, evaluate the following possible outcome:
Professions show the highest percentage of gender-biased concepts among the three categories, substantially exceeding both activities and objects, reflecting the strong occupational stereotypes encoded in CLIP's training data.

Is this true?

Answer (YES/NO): NO